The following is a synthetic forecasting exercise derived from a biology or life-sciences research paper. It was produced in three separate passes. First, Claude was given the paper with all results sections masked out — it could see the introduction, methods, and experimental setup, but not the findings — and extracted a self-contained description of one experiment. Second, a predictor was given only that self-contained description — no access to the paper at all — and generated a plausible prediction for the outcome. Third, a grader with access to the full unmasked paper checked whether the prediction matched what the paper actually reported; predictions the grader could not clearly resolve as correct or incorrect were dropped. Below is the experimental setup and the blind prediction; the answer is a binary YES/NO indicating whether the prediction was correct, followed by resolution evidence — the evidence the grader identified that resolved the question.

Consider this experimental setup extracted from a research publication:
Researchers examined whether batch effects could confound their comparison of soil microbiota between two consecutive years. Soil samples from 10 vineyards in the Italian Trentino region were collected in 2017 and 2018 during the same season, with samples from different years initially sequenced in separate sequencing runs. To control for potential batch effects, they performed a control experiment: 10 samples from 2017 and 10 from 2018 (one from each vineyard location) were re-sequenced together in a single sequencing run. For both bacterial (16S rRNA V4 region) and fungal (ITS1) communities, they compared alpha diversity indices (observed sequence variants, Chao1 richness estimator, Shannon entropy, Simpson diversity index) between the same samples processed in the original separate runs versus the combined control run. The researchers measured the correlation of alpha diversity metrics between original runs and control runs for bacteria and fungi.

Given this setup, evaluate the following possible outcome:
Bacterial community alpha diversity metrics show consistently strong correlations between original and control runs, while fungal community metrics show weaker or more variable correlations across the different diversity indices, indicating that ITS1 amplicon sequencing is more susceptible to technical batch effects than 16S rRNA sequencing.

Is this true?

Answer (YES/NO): NO